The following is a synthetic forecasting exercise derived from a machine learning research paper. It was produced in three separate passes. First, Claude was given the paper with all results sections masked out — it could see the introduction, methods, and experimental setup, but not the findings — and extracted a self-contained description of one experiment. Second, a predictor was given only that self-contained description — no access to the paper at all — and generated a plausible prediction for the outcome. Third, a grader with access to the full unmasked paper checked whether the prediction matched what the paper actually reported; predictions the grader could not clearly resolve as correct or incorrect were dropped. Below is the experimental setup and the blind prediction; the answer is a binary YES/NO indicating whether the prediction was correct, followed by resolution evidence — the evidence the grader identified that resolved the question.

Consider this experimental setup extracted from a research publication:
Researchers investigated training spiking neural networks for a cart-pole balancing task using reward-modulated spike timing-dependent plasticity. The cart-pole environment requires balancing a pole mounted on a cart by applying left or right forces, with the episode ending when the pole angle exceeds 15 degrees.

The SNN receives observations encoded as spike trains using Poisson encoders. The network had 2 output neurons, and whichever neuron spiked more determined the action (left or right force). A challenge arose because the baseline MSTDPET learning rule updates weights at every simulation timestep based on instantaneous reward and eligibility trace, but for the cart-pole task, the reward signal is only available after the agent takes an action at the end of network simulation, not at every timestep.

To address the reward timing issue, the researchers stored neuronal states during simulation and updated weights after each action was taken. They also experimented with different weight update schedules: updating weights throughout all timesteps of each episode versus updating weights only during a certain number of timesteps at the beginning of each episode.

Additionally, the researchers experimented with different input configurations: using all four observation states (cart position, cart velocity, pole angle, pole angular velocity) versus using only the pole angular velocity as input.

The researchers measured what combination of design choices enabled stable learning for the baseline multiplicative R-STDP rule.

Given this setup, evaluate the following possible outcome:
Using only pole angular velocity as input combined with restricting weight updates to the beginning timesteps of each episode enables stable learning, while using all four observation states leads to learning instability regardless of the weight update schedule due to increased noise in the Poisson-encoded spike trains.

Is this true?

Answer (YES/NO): NO